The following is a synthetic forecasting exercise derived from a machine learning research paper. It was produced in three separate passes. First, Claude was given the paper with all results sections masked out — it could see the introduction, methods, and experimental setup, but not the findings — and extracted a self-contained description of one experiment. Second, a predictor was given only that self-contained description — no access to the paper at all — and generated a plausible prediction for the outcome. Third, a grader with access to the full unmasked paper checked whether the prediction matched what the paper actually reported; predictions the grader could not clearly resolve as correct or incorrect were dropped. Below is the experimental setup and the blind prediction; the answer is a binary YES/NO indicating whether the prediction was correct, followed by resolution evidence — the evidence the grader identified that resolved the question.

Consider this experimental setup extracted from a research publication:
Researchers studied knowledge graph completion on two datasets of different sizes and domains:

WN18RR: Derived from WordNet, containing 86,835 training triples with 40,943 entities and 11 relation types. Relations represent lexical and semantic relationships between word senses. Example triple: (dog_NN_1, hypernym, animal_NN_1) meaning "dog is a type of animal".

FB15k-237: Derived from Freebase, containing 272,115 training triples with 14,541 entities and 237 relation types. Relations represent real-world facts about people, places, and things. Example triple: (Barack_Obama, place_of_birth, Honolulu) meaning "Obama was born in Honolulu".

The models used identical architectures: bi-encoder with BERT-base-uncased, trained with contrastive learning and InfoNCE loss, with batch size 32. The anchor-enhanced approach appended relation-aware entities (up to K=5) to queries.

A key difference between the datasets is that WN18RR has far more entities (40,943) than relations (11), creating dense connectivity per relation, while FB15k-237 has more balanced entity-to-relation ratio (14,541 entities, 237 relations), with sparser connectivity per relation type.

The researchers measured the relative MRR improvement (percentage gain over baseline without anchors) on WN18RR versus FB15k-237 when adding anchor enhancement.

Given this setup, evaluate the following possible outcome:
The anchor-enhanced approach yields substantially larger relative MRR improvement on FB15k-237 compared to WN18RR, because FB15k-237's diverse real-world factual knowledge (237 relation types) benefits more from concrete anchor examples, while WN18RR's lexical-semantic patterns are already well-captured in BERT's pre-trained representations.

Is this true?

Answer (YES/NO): NO